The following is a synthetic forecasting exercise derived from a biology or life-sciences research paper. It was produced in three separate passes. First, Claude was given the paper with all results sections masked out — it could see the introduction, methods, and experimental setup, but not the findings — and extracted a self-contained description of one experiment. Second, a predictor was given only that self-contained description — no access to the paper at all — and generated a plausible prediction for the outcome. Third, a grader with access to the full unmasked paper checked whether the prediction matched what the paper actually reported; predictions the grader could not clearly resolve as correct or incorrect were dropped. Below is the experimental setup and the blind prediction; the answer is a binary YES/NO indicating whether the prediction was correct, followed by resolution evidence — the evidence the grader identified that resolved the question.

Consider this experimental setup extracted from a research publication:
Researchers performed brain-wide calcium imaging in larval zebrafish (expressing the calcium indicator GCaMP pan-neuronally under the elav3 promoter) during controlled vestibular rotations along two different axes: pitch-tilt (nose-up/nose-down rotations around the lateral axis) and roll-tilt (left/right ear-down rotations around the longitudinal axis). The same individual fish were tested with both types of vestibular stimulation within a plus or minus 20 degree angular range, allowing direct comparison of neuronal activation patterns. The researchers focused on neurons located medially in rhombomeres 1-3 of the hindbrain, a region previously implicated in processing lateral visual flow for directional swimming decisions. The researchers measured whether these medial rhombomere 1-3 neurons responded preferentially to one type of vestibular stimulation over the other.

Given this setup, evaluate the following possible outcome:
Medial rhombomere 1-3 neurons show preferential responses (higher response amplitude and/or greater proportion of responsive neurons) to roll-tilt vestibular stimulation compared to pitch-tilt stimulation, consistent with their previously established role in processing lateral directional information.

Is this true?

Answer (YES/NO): YES